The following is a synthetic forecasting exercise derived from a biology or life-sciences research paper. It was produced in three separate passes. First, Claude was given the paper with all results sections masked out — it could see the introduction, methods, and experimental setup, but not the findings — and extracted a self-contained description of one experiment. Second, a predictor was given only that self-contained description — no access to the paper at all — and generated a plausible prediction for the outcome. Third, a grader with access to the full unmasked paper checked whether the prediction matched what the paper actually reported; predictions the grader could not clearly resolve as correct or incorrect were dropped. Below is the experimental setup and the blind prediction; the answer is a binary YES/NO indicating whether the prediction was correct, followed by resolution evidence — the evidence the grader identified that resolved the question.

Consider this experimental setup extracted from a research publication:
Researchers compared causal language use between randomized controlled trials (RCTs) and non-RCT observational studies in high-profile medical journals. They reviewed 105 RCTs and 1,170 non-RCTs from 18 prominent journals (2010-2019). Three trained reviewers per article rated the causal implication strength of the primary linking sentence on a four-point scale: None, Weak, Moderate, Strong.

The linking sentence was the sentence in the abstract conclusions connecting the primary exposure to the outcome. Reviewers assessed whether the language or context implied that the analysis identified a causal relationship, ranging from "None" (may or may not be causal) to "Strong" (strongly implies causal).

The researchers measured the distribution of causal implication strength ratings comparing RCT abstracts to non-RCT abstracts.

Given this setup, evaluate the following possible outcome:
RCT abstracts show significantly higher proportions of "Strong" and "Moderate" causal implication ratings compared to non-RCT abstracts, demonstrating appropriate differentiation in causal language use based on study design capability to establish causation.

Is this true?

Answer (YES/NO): NO